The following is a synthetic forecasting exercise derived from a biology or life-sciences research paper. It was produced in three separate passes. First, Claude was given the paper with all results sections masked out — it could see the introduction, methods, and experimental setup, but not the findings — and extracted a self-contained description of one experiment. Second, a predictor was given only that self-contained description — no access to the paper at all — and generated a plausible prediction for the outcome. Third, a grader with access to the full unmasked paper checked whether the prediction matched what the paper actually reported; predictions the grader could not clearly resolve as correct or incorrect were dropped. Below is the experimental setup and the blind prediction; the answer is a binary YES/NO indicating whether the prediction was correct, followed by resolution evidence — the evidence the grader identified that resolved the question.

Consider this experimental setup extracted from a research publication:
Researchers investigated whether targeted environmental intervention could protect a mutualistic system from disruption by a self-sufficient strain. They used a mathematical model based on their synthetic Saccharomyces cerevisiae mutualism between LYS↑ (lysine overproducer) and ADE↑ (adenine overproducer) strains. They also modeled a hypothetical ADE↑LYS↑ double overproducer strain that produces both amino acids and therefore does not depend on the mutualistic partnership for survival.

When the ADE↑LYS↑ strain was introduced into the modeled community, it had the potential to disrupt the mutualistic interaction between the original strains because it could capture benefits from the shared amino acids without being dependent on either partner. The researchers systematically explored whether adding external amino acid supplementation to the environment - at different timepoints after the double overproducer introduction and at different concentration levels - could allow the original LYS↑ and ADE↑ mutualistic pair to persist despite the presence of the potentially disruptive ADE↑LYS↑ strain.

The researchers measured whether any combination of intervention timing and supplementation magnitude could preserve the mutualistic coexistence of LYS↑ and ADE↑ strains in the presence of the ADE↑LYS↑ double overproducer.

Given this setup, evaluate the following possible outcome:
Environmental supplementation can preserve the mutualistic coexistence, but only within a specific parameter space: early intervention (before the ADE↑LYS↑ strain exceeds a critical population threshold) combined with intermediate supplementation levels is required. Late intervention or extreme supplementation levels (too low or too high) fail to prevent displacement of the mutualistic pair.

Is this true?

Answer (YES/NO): NO